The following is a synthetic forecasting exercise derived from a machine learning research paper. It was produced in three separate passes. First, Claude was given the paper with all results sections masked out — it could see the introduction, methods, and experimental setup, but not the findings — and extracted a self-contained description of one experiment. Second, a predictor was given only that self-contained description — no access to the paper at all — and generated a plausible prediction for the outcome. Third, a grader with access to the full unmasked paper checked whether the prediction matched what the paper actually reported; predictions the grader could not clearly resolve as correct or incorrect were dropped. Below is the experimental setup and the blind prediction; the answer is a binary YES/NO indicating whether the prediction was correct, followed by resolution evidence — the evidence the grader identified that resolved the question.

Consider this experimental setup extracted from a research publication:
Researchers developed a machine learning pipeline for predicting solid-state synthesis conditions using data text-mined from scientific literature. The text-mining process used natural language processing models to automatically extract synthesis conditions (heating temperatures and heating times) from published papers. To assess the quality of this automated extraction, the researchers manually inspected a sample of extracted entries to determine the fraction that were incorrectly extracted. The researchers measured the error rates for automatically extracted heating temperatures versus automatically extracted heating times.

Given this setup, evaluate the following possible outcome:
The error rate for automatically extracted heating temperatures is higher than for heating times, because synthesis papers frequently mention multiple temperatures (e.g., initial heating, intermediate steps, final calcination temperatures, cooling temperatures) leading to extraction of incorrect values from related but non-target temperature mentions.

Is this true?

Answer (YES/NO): NO